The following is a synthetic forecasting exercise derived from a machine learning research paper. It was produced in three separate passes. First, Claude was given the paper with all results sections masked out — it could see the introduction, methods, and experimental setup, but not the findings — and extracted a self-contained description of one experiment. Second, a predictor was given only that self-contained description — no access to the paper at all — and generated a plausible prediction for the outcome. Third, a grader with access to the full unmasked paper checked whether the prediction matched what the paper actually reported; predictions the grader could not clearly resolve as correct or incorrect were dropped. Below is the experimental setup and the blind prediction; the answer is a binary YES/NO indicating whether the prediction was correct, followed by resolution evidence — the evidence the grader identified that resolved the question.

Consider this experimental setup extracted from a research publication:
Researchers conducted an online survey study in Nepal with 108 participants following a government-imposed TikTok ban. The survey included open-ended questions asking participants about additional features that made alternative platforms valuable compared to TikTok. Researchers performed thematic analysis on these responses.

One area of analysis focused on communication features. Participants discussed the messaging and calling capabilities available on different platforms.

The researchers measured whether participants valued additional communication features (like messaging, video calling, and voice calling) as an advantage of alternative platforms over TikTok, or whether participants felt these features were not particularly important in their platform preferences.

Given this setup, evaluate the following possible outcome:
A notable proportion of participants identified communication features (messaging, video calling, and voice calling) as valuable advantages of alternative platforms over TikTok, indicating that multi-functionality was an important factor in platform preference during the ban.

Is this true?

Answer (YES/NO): YES